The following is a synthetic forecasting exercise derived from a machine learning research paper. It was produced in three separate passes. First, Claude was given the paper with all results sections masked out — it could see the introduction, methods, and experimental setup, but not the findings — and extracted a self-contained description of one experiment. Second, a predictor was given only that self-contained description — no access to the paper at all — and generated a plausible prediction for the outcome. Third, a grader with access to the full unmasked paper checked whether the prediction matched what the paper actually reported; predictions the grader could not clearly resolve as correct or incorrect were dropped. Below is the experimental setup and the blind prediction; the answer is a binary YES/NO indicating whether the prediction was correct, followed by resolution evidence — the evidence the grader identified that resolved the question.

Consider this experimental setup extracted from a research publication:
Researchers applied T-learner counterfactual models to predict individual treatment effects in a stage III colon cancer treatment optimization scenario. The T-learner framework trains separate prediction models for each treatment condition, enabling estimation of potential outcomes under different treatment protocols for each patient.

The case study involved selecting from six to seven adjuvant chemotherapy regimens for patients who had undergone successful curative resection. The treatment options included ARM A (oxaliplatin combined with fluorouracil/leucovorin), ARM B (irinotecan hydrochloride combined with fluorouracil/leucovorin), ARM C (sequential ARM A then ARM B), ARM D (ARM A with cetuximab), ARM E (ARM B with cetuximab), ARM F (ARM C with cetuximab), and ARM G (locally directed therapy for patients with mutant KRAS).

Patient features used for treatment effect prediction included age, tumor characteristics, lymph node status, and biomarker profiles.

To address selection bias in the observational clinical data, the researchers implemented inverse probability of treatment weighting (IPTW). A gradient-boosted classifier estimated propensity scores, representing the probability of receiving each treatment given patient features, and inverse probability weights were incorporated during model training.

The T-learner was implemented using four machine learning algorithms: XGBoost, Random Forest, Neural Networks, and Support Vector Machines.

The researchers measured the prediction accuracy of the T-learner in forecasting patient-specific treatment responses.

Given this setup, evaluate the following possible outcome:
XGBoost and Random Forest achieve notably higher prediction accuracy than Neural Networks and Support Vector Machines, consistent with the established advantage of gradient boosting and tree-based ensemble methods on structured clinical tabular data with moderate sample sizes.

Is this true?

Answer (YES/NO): YES